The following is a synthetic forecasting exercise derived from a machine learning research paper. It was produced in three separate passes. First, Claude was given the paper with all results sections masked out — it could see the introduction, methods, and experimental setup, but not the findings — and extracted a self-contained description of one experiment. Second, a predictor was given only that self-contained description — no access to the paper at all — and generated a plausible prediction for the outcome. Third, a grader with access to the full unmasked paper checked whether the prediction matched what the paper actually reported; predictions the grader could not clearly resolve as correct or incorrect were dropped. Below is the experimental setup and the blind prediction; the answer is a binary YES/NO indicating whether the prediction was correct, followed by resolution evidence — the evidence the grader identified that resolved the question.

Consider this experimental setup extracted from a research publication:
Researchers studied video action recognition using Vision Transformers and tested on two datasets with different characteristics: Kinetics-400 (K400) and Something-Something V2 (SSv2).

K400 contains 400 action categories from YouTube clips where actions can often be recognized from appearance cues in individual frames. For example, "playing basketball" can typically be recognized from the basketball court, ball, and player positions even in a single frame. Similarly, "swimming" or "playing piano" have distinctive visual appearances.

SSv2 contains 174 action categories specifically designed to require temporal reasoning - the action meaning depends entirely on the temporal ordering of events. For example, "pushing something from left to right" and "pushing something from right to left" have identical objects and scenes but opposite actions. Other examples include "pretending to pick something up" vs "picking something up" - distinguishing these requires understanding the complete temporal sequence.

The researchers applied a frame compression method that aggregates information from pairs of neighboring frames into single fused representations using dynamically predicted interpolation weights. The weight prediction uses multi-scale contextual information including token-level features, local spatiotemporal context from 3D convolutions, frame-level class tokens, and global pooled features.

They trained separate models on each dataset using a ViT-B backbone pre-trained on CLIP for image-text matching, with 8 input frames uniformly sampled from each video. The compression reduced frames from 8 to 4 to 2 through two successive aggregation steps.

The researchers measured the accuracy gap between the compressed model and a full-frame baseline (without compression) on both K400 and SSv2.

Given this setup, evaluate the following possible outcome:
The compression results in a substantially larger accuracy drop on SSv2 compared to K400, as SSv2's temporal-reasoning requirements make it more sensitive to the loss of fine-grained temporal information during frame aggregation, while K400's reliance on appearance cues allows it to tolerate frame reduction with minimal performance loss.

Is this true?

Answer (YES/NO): NO